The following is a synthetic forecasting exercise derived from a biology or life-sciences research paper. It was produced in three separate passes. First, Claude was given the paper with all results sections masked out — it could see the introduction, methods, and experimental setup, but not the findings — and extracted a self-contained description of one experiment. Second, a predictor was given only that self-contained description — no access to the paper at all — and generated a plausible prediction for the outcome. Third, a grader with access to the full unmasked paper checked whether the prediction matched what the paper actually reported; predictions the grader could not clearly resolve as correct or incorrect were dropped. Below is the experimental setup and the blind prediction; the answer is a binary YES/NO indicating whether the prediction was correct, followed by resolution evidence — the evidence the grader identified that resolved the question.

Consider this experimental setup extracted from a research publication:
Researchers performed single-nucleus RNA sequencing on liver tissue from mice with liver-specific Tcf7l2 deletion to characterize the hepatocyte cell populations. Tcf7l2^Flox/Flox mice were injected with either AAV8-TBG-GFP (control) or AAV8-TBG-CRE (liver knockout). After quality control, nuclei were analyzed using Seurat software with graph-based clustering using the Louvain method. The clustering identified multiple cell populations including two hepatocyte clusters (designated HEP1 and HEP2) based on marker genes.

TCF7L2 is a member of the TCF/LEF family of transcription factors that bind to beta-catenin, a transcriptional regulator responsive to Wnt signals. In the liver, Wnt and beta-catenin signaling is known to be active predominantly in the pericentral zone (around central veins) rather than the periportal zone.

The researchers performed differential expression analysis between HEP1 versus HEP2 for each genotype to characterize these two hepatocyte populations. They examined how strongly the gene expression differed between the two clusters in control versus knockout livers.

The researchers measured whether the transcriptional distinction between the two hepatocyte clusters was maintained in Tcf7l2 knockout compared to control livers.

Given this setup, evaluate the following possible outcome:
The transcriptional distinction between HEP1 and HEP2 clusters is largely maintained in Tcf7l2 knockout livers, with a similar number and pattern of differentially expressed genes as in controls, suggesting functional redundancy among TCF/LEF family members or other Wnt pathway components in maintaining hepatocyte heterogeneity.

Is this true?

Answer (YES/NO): NO